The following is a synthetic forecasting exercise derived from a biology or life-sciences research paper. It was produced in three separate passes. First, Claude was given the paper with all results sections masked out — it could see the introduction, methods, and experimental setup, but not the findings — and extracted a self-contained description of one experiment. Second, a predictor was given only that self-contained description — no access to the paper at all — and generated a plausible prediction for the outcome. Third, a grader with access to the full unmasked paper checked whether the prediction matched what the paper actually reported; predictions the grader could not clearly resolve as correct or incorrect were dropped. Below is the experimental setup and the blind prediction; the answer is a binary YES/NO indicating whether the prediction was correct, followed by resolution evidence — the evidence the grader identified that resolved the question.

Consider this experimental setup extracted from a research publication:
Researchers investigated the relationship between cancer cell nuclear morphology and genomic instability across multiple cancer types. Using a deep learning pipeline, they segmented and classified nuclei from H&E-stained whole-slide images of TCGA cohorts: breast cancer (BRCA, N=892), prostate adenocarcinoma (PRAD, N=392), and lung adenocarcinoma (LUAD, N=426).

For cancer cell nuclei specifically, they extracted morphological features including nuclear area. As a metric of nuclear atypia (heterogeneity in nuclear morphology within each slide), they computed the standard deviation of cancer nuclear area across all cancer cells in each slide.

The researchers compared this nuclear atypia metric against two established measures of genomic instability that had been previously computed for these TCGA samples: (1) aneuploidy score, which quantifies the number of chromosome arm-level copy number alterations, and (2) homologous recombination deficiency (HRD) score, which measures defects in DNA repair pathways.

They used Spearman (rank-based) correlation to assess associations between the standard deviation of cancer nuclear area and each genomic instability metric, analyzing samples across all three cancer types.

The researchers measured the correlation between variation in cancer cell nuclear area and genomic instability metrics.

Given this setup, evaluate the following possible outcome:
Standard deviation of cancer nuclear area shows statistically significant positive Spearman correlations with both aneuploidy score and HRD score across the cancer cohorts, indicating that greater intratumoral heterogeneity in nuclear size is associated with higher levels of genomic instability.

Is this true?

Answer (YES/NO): YES